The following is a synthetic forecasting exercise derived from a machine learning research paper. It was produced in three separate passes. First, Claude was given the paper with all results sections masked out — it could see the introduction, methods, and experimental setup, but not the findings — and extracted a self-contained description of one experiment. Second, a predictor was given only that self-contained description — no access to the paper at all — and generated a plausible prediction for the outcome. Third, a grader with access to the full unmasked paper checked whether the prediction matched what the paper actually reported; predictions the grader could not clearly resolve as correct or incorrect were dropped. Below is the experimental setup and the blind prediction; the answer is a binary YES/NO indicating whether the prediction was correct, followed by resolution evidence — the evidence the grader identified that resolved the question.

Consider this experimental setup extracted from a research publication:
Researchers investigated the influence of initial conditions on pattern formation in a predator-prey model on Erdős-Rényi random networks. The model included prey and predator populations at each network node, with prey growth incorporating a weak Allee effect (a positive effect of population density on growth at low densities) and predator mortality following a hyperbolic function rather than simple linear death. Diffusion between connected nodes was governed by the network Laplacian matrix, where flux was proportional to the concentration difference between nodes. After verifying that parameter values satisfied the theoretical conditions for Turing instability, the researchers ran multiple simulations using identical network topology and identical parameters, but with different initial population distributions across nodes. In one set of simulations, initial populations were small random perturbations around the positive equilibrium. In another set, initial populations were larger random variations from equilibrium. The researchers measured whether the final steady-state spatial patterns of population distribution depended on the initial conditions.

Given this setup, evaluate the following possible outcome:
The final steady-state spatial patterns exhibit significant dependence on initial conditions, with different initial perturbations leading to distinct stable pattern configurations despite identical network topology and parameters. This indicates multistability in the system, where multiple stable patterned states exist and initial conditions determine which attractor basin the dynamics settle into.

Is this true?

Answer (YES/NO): YES